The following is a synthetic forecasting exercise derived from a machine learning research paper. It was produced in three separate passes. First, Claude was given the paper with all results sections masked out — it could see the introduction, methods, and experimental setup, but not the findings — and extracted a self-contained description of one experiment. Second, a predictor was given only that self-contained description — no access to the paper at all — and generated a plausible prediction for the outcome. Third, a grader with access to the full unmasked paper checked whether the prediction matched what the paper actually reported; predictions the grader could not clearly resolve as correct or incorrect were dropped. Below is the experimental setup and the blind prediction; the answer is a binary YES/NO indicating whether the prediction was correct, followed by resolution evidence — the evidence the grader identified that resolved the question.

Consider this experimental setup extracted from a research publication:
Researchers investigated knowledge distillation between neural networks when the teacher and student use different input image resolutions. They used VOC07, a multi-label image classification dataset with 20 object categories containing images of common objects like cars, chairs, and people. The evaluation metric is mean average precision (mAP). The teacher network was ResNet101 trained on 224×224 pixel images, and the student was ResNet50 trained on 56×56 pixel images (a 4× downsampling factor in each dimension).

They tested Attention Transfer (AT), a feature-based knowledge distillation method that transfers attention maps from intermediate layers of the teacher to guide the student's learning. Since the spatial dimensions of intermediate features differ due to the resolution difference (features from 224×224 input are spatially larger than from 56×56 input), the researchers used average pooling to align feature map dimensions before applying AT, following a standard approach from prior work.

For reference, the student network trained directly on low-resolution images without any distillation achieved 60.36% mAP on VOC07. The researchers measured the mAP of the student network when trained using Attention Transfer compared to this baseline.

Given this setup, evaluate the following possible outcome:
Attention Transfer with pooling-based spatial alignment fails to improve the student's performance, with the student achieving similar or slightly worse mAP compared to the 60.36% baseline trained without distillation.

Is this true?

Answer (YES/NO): NO